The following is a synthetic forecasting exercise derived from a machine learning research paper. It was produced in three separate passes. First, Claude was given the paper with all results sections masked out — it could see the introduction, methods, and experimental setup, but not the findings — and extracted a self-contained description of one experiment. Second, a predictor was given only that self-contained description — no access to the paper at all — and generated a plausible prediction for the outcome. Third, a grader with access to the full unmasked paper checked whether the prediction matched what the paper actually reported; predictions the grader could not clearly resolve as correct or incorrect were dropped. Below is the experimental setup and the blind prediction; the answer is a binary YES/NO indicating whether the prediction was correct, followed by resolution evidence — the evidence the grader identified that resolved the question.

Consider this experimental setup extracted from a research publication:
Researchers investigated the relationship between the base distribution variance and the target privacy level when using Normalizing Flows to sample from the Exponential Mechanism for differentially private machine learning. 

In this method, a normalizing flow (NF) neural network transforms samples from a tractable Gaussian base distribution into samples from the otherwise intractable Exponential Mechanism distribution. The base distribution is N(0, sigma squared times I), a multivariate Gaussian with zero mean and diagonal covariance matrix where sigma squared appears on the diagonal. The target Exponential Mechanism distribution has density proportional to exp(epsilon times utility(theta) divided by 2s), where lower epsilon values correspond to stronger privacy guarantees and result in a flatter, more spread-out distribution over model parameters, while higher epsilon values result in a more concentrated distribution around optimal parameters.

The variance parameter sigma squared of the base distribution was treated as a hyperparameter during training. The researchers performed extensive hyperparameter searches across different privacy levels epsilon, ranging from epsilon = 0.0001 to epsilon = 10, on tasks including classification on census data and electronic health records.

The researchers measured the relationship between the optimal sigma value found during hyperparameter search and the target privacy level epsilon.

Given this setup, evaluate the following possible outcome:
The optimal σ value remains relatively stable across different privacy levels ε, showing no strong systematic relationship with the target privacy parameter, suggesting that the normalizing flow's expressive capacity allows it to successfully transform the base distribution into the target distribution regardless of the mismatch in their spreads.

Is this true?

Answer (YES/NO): NO